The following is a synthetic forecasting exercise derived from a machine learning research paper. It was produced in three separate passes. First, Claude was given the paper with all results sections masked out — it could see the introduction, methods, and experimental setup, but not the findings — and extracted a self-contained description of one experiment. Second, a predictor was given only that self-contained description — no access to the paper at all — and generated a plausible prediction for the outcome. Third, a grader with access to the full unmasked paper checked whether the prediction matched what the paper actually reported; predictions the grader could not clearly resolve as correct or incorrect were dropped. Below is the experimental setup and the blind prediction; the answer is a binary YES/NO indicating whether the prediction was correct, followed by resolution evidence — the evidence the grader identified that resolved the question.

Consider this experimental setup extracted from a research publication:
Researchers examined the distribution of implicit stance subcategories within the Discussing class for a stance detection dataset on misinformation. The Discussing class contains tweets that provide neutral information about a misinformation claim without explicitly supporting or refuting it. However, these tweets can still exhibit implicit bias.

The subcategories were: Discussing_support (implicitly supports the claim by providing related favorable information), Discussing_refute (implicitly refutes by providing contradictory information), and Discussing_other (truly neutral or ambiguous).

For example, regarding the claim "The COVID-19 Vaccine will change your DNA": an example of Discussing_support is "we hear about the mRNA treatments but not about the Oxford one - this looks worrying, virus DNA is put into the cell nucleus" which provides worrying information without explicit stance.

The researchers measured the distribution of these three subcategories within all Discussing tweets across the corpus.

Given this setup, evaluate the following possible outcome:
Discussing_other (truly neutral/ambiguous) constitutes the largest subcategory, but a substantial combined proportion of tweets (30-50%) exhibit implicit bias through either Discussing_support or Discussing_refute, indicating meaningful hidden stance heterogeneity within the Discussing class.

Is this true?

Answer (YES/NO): NO